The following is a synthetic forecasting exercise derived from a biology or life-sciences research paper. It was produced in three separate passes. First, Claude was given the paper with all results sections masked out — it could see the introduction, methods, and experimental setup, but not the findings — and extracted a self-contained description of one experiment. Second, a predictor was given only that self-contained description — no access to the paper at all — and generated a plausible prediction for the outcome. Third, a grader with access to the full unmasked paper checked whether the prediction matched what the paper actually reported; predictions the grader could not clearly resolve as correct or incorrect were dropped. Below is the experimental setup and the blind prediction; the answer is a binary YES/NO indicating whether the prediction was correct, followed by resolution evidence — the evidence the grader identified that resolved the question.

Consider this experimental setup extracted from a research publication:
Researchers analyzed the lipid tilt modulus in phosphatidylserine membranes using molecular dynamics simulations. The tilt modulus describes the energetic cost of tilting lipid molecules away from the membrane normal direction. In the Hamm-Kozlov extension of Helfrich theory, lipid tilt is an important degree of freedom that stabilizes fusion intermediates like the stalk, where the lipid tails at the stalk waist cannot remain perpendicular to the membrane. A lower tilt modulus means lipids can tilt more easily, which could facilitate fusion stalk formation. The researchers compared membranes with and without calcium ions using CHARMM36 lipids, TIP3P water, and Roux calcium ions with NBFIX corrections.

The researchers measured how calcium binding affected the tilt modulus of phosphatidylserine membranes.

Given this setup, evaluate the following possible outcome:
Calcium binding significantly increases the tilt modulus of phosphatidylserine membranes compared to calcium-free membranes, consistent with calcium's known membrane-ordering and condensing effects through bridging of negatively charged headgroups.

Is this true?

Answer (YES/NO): YES